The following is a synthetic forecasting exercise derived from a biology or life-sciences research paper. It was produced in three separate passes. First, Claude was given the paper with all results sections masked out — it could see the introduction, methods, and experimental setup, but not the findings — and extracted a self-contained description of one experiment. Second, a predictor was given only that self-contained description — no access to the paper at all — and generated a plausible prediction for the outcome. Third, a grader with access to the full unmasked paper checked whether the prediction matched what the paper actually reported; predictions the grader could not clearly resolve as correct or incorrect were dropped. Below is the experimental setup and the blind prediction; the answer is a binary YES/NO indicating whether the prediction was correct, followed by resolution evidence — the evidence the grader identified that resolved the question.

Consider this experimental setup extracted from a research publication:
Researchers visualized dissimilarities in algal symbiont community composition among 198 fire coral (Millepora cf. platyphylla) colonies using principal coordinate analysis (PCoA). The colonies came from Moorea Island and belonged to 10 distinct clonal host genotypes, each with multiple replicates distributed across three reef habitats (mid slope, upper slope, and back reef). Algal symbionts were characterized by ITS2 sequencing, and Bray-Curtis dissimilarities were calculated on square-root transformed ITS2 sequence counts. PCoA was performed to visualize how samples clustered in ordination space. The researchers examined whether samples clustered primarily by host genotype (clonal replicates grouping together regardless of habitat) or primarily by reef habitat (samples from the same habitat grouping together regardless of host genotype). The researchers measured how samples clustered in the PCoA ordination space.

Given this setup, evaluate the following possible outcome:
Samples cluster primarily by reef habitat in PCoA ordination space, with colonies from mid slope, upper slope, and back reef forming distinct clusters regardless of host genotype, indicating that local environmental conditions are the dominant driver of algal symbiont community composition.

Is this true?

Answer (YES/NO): NO